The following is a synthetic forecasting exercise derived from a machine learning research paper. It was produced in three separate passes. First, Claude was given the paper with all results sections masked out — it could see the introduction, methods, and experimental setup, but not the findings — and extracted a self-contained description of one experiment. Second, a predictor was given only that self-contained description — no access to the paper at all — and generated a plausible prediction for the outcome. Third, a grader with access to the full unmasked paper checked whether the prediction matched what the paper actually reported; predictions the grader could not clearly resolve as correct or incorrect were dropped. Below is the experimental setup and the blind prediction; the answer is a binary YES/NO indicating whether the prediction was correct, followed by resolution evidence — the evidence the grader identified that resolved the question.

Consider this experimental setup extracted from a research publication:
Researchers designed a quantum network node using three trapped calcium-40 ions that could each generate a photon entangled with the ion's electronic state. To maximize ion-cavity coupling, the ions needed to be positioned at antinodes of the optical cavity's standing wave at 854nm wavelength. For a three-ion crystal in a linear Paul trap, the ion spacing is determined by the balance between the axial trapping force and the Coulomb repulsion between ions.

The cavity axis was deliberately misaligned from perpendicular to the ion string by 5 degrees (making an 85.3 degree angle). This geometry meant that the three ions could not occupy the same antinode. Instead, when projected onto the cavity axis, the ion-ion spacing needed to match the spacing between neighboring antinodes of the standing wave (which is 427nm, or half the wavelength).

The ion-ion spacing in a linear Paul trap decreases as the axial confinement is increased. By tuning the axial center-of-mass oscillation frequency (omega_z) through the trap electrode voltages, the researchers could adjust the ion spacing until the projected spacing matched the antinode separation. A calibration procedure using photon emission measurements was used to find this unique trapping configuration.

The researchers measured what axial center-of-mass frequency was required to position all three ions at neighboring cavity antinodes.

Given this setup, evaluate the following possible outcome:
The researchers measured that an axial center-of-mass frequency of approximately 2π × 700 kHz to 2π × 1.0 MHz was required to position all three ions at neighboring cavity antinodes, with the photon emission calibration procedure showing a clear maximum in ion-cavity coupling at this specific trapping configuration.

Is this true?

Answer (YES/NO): YES